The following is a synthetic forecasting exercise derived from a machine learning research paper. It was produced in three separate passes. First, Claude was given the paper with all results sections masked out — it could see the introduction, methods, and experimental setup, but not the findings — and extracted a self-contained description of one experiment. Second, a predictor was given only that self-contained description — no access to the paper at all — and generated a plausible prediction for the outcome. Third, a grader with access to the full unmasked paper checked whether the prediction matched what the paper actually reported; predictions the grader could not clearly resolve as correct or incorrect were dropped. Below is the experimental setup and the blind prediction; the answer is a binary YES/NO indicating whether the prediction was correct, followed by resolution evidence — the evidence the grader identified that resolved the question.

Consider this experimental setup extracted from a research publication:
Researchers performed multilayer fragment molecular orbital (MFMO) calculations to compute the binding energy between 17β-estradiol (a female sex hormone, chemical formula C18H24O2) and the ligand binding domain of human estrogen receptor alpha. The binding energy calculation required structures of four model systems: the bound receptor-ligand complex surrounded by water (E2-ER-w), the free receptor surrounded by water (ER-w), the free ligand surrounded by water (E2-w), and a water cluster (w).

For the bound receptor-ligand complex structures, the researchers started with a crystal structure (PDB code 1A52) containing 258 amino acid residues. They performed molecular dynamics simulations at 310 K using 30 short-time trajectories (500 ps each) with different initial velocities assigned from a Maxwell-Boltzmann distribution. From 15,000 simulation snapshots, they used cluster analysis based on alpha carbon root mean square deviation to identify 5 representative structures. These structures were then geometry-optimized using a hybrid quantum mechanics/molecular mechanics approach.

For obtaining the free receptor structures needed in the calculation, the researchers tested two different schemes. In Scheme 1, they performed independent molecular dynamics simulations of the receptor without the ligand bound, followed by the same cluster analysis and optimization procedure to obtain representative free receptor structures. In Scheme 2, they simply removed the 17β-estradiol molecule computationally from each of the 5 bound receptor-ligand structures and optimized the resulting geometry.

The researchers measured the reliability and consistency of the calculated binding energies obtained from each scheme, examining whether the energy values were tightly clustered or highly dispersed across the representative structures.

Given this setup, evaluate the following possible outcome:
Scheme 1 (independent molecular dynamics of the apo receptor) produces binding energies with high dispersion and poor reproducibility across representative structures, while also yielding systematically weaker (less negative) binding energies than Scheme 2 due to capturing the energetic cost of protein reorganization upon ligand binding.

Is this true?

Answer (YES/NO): NO